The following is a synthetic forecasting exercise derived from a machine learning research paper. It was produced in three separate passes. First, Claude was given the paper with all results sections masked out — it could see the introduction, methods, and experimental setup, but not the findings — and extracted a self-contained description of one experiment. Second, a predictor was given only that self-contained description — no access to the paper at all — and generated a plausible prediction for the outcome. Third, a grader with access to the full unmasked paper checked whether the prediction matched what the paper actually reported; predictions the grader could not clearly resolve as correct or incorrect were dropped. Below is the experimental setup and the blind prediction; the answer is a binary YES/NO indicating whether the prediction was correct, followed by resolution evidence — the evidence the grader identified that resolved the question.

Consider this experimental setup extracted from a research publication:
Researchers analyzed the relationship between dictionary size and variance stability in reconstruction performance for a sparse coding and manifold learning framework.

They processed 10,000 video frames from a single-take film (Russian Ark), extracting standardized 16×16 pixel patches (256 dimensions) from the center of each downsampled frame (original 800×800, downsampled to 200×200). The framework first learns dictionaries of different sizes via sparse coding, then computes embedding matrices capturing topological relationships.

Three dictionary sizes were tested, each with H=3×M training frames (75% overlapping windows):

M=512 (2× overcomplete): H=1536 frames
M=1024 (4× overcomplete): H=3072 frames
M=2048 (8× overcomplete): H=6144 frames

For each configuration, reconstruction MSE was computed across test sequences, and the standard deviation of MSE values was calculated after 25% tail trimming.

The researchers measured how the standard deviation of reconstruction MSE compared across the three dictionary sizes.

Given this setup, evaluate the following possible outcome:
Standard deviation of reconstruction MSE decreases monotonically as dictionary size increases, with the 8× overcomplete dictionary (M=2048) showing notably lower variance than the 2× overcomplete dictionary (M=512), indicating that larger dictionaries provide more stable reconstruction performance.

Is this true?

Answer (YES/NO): NO